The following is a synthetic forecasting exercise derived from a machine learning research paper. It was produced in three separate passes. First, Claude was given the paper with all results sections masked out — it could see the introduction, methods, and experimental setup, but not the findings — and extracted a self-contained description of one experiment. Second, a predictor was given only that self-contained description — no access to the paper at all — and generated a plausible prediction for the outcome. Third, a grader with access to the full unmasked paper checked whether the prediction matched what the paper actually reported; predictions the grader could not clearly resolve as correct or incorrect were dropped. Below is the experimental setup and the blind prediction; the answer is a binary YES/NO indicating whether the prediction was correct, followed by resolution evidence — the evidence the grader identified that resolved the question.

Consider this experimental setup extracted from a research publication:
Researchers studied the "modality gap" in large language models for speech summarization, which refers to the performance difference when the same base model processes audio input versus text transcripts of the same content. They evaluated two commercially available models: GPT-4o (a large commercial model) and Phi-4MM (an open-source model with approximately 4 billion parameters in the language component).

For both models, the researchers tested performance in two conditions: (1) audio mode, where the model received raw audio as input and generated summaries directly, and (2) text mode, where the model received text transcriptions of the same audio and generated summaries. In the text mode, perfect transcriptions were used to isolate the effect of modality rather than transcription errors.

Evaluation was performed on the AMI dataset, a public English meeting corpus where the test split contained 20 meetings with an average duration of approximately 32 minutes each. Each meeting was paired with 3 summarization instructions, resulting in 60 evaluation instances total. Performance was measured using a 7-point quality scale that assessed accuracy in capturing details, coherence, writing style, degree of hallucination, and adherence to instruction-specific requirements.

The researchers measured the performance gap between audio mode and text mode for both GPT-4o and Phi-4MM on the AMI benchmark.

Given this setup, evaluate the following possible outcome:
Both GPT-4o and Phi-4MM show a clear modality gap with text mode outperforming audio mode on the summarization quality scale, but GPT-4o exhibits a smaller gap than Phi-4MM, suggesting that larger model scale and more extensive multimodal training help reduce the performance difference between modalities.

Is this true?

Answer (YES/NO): NO